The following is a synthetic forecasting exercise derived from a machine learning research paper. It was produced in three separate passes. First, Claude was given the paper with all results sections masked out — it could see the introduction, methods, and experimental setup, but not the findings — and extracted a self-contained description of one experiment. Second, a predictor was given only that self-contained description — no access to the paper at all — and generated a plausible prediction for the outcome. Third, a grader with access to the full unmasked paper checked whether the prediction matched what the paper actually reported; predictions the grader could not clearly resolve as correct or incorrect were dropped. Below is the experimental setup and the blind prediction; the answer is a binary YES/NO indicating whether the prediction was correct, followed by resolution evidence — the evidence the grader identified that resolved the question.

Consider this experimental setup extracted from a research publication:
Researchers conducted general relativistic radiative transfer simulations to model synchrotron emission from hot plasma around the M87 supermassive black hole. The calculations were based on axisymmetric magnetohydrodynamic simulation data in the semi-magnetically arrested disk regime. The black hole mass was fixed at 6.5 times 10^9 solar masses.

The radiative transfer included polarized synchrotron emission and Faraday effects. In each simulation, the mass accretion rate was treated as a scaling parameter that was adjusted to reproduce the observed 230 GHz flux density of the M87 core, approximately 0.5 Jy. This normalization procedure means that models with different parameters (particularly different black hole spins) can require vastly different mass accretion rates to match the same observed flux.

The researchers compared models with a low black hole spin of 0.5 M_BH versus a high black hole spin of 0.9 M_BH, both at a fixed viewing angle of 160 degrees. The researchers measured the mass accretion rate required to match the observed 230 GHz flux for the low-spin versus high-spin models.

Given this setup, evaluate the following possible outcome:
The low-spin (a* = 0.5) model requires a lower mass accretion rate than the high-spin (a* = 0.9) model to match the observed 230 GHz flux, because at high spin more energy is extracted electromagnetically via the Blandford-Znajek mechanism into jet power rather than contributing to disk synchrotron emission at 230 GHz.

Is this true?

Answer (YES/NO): NO